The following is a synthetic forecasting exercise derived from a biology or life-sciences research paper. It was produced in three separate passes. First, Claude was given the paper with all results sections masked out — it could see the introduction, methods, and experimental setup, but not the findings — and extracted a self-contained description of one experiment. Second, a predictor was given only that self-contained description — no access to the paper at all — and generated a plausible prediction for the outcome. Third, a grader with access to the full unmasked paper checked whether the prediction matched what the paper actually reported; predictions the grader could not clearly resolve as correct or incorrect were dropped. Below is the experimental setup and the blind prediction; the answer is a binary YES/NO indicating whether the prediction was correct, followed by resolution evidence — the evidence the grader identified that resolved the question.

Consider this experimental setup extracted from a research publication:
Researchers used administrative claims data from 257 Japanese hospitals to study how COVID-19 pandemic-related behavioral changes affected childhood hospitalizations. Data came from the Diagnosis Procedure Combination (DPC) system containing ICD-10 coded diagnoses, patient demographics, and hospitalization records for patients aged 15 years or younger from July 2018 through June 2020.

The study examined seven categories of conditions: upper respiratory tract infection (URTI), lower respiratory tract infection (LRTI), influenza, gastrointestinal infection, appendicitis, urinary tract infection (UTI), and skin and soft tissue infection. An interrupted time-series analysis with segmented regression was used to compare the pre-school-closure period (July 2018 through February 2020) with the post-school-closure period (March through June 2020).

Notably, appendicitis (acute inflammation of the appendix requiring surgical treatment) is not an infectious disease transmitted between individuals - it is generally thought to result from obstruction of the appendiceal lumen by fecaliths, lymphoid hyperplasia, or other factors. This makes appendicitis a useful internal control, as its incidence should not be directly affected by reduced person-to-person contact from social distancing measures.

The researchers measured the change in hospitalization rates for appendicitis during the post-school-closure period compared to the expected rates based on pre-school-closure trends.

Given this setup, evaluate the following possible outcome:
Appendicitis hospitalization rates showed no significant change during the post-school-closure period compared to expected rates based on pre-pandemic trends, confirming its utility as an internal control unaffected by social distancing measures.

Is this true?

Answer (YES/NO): YES